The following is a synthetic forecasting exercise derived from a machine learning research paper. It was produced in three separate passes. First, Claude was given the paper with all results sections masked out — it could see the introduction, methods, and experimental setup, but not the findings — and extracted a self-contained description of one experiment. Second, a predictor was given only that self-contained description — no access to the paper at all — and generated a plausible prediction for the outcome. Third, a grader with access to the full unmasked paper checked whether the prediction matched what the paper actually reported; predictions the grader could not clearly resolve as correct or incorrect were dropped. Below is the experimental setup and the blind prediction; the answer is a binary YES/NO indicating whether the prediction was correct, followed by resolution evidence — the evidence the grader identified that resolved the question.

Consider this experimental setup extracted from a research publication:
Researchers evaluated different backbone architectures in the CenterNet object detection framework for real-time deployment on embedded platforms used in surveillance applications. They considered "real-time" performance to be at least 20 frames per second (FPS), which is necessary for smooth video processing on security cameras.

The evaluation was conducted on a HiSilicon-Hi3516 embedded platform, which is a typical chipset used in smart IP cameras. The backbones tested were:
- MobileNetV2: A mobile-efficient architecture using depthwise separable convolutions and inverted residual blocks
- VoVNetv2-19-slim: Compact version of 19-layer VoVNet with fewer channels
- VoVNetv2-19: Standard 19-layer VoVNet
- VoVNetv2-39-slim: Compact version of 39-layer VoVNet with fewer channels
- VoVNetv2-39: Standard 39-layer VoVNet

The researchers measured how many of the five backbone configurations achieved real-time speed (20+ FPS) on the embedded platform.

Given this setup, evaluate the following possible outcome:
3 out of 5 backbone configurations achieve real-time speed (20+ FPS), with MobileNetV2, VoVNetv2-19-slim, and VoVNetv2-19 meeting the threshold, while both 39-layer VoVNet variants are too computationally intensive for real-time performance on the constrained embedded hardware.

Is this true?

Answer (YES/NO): NO